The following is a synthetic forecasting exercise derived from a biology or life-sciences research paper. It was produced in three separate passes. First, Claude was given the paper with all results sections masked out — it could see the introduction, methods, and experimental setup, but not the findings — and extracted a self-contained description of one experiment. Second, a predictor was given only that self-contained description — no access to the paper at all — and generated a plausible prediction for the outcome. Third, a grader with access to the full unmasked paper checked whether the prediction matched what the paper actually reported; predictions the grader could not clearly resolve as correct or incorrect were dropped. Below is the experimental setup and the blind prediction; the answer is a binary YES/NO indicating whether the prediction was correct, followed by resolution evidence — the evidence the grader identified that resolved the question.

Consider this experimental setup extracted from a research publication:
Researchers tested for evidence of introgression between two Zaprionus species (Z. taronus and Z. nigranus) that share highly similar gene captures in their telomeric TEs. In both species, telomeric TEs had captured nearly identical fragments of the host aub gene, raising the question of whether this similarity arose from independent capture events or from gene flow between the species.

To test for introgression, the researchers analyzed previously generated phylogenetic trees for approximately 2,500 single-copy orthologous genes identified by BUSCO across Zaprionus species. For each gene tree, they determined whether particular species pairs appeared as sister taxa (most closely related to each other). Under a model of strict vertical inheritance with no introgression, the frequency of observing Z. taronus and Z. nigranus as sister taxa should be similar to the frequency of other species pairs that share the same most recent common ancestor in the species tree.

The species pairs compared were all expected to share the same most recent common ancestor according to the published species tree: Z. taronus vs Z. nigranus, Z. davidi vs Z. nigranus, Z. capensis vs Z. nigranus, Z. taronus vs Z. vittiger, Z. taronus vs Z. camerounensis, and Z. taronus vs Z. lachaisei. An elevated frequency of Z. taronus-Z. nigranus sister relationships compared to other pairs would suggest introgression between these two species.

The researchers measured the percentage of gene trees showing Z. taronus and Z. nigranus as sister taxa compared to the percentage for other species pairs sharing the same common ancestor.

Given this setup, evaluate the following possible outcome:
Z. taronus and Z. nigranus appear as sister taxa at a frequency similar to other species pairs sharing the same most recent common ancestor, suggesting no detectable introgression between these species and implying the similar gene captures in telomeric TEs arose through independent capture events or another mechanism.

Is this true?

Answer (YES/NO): NO